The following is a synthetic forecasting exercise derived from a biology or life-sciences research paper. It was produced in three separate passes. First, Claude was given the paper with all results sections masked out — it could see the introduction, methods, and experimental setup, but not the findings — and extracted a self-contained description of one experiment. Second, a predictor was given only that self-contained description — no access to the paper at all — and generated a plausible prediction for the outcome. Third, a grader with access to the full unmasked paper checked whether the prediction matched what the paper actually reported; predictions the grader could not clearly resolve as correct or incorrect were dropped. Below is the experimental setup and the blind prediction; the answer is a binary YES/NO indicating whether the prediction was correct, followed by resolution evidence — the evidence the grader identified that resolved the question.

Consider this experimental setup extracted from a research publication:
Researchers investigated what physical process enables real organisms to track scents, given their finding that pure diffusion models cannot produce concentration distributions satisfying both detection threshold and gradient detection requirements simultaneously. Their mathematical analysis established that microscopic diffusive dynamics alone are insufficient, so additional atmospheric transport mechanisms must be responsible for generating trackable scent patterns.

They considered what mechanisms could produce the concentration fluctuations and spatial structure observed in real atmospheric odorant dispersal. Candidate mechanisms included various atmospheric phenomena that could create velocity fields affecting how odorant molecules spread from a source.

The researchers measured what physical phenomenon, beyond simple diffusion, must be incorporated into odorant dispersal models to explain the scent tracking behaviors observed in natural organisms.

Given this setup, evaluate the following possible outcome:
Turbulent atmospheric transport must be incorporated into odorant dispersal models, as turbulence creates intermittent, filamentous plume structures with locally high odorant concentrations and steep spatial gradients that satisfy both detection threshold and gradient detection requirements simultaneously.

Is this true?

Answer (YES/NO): YES